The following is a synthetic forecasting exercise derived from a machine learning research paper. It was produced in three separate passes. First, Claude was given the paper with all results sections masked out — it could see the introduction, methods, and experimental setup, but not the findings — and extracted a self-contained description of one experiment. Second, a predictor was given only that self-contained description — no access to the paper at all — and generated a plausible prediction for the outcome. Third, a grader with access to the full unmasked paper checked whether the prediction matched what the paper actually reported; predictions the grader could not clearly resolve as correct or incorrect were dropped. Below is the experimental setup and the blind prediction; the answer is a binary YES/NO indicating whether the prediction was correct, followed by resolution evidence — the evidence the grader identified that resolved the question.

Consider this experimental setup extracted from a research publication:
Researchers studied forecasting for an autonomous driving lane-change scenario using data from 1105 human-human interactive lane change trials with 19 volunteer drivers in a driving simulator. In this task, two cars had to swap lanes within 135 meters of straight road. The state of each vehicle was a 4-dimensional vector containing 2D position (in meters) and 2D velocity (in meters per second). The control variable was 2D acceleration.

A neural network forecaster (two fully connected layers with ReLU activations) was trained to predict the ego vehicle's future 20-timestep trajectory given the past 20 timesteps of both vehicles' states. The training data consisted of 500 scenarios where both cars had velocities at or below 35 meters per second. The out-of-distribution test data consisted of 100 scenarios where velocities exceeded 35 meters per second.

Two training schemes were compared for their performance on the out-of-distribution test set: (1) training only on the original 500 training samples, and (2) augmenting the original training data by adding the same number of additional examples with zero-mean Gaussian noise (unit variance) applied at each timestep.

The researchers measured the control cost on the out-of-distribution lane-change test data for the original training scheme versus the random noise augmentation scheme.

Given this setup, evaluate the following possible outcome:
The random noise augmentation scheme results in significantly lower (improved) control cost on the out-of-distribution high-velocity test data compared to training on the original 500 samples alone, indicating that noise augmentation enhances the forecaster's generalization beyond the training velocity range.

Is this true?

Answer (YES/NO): YES